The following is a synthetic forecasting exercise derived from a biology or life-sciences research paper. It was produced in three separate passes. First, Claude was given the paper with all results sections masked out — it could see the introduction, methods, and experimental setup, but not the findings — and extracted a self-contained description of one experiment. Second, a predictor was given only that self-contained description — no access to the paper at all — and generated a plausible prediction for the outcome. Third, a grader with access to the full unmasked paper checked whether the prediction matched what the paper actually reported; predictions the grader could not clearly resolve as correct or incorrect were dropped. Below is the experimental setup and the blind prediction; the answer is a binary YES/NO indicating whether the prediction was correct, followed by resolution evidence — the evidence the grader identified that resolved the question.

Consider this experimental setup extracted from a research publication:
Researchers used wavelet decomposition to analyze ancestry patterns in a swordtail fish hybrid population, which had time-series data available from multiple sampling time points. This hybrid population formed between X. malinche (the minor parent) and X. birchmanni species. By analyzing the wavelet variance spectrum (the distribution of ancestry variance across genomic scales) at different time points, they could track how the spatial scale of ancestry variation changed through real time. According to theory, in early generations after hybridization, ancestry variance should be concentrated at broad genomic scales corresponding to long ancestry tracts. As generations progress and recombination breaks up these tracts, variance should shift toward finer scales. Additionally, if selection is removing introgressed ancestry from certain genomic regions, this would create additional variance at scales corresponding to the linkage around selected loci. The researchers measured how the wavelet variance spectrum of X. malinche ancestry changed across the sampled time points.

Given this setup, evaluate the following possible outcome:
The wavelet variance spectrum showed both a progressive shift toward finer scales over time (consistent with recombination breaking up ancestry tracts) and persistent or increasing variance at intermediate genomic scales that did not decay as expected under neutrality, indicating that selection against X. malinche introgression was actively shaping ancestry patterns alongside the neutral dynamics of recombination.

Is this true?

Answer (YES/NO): NO